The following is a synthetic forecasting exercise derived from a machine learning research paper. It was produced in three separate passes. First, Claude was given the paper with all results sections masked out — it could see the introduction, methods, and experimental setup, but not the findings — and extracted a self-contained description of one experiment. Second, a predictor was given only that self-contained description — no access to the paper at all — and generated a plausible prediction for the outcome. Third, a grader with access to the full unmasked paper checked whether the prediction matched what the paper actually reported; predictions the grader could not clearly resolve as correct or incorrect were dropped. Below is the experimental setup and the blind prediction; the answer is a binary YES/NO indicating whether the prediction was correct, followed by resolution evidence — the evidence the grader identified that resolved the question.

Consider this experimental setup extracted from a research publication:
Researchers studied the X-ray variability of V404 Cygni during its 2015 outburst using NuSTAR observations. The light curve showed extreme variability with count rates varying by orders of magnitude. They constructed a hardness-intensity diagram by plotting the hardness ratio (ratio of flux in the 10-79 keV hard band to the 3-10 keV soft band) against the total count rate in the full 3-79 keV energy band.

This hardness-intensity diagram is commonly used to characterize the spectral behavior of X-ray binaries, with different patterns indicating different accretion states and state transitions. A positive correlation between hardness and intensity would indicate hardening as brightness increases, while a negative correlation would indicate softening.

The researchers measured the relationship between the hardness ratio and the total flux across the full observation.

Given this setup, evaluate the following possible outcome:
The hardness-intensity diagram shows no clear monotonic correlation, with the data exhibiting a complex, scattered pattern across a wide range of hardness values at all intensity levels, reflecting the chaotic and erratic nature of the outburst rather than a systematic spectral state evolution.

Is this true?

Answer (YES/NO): NO